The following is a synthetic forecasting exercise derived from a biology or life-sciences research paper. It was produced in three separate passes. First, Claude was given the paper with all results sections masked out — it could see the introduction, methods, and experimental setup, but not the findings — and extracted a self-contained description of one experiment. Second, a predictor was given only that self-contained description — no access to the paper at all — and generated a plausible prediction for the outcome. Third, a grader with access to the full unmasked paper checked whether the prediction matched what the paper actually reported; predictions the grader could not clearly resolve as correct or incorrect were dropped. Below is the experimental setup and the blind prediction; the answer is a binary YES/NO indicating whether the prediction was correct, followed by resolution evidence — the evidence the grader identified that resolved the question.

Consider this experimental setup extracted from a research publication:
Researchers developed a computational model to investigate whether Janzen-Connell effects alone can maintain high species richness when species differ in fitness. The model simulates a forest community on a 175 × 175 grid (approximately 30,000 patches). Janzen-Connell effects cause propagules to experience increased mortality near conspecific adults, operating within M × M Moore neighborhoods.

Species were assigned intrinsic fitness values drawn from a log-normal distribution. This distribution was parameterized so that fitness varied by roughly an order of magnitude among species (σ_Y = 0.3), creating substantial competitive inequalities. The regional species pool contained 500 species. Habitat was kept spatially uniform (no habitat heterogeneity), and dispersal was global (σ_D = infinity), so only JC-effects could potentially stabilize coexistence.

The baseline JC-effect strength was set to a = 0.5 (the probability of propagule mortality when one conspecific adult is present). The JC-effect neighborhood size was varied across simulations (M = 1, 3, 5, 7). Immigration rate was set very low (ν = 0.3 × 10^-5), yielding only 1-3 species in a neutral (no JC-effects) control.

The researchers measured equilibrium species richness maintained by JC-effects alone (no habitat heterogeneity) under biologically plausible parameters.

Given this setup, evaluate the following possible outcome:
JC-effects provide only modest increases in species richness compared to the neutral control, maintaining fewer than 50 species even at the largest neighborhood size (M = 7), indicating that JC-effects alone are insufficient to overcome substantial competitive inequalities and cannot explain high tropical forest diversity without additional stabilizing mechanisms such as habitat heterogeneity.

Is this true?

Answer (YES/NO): NO